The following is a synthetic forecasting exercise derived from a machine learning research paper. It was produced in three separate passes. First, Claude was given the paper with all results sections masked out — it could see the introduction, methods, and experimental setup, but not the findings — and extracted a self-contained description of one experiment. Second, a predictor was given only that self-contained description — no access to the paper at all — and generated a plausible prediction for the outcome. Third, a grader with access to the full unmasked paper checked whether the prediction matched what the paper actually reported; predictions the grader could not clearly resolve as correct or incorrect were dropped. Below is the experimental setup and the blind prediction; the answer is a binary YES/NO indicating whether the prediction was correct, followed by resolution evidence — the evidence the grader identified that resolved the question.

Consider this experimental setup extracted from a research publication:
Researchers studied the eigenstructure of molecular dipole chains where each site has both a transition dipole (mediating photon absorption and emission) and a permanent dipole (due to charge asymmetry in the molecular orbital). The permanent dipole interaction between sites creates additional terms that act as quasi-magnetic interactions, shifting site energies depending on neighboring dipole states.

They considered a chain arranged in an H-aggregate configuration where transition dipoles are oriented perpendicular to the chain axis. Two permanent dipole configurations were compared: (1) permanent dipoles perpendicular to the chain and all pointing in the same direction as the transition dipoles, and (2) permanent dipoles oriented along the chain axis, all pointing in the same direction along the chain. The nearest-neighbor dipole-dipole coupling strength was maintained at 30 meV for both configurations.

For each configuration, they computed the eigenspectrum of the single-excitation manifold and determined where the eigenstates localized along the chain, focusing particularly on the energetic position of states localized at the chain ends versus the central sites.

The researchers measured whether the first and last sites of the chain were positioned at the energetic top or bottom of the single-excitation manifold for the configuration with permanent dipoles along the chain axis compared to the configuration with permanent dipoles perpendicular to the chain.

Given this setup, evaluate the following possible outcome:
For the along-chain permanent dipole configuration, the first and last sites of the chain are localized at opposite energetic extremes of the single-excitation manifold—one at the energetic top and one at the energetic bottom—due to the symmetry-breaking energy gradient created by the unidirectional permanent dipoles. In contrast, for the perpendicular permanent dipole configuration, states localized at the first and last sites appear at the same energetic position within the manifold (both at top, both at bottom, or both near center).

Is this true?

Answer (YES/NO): NO